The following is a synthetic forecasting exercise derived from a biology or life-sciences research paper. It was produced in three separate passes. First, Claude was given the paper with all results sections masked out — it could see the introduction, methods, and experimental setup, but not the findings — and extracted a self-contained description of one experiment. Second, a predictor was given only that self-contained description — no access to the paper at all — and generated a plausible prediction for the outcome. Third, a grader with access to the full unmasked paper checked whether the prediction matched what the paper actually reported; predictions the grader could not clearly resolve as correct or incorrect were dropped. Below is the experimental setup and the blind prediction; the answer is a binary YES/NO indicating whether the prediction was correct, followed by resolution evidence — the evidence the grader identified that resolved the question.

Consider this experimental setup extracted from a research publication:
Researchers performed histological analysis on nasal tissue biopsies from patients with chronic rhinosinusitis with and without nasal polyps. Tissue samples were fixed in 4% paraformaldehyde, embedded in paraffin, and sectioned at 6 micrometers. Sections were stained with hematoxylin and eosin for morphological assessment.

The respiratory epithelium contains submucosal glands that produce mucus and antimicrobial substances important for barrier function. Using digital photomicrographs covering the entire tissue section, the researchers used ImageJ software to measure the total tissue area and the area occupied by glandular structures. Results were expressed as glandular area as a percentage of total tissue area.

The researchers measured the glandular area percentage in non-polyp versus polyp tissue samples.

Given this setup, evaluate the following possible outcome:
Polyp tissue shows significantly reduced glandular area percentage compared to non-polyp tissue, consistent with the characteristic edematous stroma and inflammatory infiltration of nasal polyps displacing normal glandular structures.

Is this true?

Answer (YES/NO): YES